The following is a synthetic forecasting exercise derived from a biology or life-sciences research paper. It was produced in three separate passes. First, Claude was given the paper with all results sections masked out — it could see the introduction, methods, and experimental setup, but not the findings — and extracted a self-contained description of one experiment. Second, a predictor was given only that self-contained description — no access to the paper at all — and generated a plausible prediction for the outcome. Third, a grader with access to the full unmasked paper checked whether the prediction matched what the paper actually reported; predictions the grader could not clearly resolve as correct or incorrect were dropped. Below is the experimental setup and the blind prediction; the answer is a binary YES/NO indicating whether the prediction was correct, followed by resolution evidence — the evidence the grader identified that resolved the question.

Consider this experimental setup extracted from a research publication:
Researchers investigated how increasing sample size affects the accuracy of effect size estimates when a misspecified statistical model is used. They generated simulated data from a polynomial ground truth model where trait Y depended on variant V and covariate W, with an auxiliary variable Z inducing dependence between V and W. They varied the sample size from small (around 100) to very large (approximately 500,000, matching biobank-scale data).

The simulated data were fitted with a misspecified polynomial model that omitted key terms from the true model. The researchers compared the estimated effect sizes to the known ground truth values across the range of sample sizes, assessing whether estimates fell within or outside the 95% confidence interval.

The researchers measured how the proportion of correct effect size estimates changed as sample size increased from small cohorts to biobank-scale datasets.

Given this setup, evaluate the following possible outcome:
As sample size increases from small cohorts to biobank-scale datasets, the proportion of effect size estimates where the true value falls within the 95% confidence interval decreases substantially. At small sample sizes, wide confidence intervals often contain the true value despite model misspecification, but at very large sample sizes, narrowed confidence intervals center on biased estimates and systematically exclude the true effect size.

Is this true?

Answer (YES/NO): YES